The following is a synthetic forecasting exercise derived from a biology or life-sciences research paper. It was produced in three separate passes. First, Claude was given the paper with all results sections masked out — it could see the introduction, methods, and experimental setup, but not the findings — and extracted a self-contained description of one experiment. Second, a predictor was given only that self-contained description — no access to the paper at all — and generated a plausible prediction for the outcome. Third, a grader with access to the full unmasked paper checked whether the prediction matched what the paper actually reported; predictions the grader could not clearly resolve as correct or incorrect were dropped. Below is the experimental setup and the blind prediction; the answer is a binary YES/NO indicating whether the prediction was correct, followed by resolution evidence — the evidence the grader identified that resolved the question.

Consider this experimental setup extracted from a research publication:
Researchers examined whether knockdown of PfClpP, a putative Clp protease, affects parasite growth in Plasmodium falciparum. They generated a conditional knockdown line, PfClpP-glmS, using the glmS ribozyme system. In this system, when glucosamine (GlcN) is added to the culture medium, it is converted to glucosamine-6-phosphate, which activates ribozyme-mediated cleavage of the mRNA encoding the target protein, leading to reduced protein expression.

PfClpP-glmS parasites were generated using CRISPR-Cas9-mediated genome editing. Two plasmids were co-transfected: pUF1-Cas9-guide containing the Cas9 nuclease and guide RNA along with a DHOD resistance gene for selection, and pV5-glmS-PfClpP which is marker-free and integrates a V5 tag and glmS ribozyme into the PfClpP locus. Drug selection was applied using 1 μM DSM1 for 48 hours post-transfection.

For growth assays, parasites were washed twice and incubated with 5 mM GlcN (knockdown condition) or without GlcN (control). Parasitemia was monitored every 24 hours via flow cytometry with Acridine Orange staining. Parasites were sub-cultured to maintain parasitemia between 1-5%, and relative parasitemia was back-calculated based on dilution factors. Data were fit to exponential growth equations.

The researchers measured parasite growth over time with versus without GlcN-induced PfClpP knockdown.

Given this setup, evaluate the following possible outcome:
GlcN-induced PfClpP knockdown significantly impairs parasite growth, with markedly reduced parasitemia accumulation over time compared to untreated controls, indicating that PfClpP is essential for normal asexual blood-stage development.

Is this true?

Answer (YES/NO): NO